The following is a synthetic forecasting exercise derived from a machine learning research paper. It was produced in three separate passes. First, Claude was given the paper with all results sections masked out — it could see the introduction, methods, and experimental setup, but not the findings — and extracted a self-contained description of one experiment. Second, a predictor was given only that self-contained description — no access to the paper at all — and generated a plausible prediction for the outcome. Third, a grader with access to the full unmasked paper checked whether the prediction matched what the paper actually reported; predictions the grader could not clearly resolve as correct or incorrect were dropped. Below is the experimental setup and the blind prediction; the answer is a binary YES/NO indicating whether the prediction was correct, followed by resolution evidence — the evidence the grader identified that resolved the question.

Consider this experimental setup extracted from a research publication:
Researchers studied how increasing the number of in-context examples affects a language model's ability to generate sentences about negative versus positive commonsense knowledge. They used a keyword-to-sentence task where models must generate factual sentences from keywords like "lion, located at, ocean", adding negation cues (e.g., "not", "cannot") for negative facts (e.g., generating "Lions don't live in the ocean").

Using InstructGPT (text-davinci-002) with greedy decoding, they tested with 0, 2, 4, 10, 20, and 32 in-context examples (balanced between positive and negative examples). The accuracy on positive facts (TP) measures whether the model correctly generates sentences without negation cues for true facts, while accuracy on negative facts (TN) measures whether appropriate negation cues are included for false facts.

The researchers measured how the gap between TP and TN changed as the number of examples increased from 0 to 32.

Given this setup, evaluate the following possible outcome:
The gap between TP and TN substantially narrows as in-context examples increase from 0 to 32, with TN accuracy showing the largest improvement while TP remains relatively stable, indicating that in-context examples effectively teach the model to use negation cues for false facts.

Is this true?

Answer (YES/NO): NO